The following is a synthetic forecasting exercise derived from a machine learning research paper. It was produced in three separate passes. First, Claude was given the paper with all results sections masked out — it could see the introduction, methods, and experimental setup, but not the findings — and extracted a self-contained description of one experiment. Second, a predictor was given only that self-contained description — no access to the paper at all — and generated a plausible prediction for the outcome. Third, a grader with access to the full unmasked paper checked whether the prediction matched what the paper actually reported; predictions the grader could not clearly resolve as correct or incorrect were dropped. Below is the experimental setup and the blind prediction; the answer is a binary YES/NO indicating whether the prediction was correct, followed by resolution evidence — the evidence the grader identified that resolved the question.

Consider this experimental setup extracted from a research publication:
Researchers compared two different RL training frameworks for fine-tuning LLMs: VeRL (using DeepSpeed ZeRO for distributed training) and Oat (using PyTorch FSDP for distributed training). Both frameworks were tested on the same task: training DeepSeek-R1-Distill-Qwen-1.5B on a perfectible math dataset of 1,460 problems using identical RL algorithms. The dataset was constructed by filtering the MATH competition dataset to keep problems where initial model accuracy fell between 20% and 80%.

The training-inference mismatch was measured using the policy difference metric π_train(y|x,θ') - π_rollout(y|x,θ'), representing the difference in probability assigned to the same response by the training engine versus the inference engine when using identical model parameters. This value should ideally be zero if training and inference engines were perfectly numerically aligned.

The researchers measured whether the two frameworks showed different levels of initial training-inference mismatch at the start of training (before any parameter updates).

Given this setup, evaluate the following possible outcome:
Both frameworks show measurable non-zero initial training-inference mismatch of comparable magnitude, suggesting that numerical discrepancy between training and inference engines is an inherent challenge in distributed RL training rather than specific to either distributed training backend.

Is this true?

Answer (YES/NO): YES